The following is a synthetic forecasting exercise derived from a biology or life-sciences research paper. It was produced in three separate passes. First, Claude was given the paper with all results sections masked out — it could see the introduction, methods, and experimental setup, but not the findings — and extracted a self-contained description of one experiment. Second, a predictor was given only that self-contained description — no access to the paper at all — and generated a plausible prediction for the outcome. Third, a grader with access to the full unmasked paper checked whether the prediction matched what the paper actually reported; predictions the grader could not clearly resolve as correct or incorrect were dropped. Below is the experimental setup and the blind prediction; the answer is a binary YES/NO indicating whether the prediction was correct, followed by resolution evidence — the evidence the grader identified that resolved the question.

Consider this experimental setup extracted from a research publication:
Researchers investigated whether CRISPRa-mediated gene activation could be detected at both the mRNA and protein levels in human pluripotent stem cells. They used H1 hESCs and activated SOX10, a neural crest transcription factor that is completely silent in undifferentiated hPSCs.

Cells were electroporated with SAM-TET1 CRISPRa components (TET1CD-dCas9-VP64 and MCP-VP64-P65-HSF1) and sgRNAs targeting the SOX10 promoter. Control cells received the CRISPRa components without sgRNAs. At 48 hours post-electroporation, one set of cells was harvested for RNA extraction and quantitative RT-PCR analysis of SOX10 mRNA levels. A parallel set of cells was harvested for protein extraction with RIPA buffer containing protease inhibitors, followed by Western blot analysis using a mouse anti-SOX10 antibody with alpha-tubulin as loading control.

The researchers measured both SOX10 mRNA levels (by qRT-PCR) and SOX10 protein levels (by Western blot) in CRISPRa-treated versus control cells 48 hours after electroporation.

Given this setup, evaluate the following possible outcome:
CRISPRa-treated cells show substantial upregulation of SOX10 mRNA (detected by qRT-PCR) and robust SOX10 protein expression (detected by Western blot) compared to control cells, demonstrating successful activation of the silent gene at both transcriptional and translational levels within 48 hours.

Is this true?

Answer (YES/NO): YES